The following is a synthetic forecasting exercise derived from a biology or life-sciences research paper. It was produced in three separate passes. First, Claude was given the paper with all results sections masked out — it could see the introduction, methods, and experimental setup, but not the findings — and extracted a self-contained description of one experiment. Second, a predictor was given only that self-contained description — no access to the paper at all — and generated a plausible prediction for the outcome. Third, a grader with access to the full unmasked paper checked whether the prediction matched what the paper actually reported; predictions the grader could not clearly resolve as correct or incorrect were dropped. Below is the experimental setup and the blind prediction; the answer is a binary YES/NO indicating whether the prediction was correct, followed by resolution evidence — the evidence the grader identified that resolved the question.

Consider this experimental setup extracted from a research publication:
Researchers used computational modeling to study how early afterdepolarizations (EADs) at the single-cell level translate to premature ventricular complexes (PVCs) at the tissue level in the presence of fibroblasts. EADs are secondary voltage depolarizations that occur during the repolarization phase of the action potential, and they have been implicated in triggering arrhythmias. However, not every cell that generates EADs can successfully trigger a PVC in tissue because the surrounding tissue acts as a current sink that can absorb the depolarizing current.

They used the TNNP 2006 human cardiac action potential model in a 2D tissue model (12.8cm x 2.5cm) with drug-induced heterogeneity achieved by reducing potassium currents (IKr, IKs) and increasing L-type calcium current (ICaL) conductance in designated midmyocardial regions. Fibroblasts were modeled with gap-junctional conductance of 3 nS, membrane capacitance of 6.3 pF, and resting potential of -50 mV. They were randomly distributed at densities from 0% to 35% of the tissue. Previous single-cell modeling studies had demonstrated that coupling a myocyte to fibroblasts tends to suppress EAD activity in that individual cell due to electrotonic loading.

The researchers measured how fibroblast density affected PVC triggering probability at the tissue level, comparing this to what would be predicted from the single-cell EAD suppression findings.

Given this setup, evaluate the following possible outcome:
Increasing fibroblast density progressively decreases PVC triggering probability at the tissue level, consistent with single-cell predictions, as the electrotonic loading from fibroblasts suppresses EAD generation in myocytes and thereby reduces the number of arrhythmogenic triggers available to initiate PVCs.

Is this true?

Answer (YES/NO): NO